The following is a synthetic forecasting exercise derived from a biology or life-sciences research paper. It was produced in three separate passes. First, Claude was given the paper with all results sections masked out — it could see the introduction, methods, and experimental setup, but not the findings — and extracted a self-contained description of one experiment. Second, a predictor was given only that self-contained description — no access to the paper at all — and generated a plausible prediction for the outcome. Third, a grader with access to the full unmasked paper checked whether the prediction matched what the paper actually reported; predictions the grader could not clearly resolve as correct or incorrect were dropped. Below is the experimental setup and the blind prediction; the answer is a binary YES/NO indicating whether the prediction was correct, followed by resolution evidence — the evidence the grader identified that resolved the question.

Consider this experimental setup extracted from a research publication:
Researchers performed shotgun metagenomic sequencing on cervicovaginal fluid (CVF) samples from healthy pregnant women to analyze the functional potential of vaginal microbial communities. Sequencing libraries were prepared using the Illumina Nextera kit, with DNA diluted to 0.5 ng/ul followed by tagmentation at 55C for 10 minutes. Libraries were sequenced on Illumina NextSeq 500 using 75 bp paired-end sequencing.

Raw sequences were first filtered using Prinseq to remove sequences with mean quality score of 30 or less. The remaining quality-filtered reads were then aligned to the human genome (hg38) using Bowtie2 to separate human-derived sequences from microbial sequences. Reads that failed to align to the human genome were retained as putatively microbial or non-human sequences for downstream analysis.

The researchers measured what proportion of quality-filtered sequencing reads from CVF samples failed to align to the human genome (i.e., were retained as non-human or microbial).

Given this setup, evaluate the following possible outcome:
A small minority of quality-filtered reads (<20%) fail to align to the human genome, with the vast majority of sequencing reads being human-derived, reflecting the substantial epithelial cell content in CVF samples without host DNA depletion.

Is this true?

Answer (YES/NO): YES